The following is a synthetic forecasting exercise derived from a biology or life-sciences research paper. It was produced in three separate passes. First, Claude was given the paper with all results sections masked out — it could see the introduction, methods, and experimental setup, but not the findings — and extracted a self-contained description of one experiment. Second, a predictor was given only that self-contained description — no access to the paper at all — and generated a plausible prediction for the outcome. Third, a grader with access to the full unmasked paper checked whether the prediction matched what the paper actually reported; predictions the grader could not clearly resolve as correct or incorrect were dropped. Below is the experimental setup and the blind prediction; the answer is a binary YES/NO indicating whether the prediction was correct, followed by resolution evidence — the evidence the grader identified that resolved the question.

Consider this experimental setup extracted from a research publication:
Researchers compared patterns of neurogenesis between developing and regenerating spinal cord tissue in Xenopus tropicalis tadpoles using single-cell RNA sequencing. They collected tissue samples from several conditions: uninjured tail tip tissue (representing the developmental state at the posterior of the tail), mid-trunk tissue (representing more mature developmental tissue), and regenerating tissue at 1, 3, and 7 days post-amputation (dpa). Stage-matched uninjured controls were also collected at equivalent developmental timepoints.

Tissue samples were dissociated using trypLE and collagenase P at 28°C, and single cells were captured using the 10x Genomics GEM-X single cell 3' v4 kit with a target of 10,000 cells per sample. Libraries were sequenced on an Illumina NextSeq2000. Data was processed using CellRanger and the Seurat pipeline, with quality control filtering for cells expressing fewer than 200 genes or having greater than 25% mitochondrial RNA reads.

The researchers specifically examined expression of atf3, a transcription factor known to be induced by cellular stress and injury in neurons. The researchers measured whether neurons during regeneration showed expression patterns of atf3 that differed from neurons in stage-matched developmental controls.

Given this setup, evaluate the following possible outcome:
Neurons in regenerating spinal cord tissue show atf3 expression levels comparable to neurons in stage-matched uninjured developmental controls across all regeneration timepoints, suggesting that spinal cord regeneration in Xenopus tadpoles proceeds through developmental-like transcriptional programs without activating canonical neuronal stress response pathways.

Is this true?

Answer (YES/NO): NO